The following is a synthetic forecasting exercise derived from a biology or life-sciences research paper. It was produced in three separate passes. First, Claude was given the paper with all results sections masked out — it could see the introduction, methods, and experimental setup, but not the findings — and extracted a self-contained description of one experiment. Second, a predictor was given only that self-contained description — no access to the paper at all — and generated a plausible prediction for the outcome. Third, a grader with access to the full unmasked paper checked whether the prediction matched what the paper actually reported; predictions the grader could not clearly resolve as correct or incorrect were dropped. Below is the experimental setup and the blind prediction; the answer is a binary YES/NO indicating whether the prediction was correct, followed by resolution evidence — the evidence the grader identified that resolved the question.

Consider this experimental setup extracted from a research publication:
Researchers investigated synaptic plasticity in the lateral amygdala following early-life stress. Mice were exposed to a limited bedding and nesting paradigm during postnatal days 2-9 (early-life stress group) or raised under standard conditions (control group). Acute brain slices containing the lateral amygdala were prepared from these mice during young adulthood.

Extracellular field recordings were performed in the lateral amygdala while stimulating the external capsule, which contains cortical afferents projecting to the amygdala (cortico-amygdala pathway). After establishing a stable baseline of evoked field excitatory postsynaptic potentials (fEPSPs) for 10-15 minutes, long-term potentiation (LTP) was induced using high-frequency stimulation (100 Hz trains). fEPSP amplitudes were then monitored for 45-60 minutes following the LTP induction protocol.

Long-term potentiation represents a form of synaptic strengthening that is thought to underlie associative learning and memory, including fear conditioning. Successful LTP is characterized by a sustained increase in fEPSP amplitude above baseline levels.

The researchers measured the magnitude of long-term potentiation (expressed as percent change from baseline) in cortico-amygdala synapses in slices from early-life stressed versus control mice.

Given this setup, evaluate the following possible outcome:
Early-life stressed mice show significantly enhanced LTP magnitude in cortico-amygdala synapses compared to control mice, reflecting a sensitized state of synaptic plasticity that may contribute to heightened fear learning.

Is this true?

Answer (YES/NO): NO